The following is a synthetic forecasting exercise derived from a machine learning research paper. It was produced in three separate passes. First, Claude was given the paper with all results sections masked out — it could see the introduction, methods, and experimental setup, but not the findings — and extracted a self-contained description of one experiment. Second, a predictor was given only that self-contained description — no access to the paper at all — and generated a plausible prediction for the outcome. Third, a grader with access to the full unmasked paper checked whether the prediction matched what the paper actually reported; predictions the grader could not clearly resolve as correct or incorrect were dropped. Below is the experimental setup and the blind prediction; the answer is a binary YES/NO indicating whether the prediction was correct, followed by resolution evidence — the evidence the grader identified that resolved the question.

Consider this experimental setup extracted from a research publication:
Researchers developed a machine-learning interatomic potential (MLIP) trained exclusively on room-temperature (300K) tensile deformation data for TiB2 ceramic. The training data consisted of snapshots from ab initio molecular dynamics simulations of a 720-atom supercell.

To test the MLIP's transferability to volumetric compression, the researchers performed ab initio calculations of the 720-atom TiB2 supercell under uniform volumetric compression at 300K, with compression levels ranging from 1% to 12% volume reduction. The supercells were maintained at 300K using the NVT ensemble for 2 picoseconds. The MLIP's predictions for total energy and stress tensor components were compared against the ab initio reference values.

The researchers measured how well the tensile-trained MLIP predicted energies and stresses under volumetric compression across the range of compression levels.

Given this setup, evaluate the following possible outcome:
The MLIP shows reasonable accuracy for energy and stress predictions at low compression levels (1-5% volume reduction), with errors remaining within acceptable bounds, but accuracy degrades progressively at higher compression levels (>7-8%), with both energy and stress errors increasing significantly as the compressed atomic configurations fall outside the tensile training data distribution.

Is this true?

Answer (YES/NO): NO